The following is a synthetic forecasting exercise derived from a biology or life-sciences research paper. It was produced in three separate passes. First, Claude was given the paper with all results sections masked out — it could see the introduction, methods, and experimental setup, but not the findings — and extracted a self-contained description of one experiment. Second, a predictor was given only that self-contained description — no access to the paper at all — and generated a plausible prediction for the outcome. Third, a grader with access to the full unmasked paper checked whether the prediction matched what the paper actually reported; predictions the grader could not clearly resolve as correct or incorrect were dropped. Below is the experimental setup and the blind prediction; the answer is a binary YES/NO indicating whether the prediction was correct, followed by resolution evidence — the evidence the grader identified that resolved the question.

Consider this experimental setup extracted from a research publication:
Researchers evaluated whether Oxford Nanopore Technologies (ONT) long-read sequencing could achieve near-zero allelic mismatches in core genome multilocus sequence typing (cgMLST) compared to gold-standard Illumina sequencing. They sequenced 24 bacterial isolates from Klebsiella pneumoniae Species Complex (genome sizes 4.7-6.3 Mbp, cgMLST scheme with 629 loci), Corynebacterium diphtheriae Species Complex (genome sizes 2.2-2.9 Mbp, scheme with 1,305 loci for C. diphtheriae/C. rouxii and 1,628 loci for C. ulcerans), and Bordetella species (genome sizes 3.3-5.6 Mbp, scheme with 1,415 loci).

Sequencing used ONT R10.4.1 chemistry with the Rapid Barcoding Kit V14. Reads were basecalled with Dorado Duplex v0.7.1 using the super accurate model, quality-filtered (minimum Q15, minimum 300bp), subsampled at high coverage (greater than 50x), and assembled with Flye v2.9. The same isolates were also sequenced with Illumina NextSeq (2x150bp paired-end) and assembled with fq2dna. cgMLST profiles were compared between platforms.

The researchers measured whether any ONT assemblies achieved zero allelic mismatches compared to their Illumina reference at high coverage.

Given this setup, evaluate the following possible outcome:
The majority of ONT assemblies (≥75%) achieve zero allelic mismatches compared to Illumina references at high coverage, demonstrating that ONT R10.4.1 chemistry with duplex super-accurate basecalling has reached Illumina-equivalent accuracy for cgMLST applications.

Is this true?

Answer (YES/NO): NO